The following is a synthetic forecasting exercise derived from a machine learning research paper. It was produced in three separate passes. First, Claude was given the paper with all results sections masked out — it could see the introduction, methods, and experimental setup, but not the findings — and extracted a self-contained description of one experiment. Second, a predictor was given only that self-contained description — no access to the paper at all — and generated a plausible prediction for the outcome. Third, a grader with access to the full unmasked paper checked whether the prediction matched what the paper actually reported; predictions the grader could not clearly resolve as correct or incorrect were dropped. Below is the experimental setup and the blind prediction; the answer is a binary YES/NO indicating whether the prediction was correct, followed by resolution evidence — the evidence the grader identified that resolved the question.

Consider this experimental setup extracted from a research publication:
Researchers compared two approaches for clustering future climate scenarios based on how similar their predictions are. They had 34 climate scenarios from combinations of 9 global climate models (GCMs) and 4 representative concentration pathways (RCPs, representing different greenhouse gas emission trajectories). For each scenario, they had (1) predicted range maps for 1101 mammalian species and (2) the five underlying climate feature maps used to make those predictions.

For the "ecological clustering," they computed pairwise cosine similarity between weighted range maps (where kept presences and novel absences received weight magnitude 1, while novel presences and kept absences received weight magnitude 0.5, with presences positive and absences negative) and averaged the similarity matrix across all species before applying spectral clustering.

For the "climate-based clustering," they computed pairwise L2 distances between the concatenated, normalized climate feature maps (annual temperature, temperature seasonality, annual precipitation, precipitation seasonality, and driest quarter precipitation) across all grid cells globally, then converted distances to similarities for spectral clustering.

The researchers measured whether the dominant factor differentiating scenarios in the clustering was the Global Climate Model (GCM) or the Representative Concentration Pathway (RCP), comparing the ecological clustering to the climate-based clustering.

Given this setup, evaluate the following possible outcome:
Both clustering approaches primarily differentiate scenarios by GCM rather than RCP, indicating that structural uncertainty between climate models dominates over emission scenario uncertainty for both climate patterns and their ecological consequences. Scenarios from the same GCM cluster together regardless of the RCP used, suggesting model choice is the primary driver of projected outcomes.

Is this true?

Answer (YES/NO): NO